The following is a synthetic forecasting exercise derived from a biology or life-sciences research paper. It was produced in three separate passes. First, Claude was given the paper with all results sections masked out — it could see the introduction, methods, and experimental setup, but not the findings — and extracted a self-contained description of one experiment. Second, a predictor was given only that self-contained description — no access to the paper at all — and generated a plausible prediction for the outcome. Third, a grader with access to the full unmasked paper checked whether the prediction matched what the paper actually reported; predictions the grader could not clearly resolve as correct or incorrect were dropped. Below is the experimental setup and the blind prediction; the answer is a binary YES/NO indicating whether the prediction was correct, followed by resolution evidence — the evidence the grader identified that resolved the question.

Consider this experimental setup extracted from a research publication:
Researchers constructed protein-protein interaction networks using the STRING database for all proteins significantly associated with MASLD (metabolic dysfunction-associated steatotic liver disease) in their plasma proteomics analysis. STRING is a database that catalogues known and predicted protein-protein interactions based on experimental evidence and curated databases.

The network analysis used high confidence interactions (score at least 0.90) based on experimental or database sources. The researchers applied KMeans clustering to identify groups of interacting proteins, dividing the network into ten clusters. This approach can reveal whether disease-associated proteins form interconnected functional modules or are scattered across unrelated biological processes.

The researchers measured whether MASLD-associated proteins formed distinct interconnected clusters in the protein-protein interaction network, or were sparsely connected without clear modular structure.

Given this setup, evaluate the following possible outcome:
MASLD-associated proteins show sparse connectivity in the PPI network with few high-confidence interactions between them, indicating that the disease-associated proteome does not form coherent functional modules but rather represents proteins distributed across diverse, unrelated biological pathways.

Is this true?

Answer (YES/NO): NO